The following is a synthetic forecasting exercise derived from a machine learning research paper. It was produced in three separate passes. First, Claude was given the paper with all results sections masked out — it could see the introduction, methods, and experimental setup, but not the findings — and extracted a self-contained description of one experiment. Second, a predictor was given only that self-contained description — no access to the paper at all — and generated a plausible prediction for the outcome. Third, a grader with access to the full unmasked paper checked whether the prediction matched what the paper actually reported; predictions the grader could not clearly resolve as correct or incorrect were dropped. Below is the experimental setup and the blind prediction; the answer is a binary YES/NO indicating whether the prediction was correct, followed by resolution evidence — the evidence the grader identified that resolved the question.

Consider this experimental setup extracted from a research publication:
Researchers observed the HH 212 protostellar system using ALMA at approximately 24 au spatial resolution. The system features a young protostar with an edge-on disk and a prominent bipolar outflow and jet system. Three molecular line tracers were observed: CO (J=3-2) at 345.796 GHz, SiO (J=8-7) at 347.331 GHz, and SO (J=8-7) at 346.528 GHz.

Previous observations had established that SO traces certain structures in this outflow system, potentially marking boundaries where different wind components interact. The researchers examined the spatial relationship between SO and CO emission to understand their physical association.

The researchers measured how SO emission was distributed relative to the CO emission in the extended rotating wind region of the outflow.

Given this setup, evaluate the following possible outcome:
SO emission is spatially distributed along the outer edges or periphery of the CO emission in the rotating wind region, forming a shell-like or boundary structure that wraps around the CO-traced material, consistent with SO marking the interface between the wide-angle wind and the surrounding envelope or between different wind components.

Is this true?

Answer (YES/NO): NO